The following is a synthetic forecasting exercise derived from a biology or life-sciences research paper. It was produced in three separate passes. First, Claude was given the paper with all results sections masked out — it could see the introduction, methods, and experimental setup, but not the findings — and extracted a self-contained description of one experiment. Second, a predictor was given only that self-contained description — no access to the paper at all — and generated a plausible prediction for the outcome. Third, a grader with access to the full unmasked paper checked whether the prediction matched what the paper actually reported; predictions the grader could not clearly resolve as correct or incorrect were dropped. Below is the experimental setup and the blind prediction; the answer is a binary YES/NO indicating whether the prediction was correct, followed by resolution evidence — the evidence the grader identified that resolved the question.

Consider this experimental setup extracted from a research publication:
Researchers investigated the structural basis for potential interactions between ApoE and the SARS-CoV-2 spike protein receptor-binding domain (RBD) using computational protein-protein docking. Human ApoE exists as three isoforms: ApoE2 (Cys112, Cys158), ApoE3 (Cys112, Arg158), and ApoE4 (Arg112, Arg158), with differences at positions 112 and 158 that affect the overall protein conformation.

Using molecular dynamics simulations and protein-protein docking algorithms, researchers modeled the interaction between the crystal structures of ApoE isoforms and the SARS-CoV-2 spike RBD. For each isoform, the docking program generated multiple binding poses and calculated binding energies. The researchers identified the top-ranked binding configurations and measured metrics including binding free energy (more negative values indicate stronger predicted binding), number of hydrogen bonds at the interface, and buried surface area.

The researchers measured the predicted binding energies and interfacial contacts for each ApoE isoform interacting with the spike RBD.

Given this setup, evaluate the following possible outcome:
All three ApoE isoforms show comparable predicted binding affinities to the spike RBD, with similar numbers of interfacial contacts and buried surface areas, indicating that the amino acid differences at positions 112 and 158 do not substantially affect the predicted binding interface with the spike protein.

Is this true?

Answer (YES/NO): YES